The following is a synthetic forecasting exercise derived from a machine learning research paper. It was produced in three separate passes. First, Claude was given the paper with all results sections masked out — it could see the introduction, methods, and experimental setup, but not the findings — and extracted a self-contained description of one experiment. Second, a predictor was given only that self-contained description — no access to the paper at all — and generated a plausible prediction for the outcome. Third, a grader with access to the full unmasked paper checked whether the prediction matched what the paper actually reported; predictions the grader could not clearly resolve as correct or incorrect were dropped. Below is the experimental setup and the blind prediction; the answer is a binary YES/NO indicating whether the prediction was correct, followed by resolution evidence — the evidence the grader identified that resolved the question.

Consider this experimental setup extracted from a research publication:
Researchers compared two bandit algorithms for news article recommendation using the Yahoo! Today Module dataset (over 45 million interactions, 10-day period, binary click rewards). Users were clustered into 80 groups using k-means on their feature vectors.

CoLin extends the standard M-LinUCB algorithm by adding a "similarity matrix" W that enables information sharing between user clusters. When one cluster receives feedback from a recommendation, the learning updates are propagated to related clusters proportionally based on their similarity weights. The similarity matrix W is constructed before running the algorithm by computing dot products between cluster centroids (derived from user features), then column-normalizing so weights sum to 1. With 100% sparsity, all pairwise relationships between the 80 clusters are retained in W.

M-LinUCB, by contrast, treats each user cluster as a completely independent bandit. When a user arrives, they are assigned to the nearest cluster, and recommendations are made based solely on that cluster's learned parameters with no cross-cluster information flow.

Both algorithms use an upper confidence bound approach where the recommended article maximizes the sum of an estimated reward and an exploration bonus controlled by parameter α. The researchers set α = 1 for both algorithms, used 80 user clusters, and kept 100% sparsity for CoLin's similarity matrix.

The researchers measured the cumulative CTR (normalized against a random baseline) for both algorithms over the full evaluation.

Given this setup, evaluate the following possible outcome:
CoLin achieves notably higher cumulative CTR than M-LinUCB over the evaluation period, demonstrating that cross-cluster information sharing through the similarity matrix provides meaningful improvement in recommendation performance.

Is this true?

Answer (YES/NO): NO